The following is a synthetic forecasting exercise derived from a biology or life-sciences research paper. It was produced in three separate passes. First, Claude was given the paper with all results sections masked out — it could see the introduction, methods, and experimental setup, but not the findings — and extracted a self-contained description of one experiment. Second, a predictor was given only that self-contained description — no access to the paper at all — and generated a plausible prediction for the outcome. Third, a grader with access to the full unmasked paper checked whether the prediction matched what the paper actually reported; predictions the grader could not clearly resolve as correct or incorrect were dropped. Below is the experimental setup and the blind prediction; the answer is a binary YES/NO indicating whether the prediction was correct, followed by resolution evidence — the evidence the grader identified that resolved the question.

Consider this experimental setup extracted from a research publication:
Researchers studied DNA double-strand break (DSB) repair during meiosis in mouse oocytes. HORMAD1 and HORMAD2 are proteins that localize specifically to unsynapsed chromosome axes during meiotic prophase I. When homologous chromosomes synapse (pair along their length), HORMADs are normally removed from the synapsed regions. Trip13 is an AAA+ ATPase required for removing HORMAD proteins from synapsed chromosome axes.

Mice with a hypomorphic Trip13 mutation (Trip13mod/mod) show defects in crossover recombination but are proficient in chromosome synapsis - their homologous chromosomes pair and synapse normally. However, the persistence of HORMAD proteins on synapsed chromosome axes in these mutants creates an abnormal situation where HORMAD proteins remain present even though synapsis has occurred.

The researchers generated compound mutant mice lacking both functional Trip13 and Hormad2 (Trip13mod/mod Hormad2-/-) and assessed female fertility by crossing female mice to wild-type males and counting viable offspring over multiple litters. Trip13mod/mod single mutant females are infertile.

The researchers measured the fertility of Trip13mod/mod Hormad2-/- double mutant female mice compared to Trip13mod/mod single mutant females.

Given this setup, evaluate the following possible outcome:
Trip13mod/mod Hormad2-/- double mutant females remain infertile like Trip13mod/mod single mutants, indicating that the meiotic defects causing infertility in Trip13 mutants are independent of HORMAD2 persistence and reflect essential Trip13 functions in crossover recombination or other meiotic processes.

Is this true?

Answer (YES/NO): NO